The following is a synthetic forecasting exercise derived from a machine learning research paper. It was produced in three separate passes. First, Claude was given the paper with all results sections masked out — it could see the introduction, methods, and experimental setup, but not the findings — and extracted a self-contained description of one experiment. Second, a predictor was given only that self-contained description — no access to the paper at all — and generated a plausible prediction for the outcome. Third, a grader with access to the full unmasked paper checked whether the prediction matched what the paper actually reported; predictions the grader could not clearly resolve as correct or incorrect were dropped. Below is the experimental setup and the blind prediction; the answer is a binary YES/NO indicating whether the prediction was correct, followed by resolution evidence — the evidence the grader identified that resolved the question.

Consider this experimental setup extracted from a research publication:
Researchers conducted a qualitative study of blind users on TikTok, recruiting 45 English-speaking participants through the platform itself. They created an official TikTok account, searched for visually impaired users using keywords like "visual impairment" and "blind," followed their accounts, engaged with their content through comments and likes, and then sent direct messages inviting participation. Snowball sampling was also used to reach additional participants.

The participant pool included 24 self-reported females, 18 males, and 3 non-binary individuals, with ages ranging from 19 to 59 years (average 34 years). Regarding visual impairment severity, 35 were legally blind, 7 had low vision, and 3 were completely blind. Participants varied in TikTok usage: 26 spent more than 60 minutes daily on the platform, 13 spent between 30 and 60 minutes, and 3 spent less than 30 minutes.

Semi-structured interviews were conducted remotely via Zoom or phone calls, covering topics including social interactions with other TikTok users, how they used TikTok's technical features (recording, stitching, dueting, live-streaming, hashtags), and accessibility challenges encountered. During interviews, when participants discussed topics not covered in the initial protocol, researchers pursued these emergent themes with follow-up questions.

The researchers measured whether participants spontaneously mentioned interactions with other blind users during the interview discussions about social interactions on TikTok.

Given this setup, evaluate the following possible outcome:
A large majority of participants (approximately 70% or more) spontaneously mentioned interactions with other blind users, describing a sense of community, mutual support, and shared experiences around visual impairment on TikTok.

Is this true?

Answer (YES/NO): YES